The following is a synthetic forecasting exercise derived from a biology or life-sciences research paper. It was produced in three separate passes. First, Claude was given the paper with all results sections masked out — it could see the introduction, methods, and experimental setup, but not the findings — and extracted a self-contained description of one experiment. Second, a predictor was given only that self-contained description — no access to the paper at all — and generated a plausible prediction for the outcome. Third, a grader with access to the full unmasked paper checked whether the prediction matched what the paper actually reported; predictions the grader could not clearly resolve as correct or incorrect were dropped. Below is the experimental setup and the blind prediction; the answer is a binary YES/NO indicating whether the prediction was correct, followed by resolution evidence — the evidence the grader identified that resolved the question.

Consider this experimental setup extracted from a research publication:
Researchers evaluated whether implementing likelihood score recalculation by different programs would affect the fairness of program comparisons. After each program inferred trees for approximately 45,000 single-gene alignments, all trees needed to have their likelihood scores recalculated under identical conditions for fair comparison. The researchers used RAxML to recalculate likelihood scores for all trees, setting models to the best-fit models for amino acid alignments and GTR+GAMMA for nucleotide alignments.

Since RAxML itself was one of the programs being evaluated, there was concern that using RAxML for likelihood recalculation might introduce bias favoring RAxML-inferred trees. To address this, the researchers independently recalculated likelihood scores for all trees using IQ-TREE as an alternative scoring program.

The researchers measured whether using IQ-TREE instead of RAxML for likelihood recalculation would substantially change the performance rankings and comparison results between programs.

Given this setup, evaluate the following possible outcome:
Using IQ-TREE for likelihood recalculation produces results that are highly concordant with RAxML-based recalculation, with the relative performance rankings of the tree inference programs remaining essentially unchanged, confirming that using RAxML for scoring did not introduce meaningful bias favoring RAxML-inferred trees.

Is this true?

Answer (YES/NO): YES